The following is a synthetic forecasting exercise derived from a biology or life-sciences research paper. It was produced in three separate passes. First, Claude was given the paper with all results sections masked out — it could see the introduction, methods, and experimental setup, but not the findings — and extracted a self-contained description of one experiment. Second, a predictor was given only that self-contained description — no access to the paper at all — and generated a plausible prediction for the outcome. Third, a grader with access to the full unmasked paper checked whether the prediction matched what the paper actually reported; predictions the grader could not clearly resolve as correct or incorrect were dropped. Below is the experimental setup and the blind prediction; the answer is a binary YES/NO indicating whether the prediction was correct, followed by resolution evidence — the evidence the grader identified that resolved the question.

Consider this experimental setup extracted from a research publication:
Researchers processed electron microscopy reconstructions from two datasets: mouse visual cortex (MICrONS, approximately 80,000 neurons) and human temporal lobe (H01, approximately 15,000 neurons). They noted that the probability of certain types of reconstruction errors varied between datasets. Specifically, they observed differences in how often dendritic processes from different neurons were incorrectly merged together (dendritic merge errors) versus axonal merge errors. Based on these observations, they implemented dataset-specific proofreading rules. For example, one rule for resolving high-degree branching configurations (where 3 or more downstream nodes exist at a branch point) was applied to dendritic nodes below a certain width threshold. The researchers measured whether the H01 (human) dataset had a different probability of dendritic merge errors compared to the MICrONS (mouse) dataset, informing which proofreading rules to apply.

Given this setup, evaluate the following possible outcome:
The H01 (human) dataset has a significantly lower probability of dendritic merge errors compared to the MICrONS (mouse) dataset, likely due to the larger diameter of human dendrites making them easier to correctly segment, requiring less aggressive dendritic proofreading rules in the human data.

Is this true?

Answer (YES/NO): NO